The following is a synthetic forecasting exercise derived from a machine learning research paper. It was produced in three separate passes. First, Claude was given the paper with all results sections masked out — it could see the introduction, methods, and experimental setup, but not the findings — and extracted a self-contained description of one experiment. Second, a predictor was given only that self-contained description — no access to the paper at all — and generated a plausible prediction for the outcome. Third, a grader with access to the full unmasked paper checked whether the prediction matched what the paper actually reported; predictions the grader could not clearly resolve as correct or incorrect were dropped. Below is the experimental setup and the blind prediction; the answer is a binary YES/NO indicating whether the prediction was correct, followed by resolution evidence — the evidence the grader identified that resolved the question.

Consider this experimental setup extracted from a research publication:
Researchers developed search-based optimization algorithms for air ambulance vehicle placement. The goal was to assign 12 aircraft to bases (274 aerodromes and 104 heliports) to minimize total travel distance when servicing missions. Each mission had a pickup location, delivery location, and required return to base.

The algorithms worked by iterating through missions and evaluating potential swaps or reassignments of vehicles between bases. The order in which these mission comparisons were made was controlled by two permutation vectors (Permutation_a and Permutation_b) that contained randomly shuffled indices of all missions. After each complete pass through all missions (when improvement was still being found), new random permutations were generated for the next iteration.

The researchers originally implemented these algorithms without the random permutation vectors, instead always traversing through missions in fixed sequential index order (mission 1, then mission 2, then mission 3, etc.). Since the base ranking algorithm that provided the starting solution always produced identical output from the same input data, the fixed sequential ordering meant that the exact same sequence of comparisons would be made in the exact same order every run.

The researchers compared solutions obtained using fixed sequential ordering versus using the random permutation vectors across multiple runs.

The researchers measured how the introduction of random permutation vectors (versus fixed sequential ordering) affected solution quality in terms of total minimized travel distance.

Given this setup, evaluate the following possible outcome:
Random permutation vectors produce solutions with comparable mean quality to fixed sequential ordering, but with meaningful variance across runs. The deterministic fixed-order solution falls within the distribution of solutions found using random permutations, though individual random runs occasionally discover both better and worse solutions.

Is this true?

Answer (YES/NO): NO